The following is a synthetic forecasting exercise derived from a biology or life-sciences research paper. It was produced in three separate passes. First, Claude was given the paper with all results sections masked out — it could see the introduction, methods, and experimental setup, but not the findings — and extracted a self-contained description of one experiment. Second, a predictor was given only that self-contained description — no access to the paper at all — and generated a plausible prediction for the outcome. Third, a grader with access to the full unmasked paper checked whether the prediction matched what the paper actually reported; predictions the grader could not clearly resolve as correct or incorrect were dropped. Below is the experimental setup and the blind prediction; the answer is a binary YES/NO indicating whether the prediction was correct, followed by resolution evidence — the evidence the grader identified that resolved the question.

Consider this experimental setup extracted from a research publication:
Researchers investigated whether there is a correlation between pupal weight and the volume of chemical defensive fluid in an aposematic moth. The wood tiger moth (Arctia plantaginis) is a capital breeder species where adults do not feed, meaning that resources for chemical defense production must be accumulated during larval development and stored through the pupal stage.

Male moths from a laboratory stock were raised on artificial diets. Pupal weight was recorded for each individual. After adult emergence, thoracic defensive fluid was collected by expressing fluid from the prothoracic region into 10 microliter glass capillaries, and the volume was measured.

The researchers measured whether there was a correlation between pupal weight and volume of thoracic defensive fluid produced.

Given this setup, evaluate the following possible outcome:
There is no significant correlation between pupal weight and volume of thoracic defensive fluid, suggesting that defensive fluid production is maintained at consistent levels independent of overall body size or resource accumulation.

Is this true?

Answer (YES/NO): YES